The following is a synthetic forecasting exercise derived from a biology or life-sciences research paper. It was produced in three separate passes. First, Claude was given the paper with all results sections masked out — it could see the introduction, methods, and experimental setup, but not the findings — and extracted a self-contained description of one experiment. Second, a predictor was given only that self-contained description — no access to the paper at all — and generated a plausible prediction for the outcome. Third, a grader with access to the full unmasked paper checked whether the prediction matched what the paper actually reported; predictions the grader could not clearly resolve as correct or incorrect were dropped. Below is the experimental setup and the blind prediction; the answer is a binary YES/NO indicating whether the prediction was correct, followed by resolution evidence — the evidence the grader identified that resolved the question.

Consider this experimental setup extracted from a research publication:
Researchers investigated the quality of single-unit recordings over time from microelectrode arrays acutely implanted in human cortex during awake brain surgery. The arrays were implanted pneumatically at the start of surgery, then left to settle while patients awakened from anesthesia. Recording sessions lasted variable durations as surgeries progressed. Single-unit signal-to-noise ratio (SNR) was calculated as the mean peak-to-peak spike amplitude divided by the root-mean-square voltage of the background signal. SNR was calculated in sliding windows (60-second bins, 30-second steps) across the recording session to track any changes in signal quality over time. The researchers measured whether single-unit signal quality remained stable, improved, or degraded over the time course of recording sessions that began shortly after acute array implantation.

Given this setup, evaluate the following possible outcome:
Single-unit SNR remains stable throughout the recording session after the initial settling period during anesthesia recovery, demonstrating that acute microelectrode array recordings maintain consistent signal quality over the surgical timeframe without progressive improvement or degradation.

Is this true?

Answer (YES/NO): YES